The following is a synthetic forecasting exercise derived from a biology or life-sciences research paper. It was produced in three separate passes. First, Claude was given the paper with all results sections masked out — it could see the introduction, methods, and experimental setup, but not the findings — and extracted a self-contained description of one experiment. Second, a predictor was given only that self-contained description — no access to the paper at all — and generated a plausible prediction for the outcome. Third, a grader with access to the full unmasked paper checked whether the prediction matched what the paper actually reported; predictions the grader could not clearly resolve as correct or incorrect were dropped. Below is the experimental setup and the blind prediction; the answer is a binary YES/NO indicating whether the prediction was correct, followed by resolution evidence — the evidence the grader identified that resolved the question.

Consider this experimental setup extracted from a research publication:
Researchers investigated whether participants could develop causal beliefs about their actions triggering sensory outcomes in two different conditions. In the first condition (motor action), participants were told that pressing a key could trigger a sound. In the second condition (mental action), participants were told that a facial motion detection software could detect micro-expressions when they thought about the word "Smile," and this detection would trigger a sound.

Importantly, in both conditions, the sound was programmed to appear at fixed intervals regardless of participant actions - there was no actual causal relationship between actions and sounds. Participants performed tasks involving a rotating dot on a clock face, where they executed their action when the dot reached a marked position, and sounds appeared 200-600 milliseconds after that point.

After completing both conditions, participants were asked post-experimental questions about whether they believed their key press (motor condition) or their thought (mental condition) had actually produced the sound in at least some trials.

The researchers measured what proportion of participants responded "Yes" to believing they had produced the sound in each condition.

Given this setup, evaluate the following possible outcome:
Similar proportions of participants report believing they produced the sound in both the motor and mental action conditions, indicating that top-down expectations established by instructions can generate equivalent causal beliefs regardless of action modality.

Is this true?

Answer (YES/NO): NO